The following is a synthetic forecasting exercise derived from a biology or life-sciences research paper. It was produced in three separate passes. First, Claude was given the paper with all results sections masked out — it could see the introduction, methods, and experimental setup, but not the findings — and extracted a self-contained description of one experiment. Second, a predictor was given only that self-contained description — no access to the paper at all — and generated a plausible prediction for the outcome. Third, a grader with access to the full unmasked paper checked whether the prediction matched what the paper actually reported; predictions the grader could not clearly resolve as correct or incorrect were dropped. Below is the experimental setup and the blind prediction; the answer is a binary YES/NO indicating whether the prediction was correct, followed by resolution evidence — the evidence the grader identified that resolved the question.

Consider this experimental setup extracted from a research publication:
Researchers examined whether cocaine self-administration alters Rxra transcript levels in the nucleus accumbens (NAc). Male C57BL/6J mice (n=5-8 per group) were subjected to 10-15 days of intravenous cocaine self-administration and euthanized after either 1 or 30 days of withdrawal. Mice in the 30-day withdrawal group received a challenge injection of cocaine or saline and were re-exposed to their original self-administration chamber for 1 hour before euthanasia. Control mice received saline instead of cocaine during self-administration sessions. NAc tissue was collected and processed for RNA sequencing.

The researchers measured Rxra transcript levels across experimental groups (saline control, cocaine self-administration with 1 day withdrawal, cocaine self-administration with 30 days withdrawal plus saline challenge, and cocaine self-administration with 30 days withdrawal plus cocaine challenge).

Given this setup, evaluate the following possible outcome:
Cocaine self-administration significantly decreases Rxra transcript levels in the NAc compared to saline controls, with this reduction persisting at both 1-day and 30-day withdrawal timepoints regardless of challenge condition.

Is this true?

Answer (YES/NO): NO